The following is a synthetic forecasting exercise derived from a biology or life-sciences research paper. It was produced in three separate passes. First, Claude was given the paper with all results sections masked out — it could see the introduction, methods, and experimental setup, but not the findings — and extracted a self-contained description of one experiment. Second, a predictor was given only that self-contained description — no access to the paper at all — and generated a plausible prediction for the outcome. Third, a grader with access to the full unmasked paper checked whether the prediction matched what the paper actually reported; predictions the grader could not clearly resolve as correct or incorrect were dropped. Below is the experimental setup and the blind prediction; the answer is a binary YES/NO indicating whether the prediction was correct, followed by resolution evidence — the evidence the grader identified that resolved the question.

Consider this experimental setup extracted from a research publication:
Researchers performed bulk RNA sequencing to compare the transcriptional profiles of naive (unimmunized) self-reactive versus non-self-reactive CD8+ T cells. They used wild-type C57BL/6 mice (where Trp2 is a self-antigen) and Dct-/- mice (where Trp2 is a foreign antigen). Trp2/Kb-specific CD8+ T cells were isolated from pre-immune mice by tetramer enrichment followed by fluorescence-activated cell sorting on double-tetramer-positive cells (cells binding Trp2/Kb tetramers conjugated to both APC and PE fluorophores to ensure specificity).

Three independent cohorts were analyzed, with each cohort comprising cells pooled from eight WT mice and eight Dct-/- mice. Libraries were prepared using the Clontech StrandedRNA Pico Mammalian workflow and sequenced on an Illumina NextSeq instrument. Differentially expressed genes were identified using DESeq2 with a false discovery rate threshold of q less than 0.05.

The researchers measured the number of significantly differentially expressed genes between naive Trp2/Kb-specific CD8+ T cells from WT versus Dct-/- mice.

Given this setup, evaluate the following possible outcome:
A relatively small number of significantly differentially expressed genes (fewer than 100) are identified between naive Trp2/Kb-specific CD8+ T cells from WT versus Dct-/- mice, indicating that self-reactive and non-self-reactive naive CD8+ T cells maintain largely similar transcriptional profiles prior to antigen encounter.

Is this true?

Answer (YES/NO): YES